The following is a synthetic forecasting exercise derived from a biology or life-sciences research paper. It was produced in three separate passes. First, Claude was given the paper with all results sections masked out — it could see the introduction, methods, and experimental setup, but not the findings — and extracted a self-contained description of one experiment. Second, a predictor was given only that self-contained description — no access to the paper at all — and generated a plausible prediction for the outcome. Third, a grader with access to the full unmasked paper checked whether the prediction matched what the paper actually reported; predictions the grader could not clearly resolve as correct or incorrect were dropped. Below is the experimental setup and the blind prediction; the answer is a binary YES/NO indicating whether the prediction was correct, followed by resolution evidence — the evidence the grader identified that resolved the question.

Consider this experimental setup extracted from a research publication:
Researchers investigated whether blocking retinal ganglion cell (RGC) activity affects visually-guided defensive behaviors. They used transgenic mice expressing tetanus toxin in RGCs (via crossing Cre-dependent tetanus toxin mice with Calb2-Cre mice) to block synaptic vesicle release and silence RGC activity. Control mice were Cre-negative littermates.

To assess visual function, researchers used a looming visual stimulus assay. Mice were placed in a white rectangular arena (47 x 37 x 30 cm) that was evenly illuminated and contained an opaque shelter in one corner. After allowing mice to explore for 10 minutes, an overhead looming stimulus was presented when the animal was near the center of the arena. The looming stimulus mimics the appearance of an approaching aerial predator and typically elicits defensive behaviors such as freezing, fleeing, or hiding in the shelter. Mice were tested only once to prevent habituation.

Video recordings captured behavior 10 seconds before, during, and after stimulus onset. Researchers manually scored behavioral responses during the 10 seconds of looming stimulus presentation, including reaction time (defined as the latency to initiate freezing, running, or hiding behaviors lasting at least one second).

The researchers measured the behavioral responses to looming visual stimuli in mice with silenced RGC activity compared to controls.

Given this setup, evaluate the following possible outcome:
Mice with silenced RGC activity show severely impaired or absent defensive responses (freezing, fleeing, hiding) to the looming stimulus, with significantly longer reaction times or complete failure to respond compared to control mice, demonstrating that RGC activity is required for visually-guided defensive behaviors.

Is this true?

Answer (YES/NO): NO